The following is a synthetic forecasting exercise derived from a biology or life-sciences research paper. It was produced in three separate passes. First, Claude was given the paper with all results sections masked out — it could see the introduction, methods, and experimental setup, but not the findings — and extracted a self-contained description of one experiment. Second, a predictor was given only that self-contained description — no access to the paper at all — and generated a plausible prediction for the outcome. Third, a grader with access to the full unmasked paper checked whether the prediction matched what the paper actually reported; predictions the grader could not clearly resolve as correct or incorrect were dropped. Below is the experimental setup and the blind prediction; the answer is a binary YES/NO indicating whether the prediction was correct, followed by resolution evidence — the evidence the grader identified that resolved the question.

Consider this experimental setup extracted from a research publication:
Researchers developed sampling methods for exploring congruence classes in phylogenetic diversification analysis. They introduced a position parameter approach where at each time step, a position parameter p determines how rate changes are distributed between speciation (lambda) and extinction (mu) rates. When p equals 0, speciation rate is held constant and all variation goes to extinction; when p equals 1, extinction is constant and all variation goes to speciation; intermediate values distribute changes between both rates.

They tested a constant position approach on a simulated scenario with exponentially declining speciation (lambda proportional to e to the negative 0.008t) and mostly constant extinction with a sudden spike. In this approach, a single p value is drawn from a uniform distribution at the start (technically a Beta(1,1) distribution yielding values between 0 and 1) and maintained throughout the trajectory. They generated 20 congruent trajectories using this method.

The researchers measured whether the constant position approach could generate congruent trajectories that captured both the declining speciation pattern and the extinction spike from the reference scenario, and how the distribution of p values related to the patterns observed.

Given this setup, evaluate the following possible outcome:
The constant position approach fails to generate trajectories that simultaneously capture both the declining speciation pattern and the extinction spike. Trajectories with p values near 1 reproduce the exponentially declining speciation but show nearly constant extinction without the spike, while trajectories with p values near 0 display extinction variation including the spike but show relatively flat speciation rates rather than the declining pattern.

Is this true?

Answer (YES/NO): NO